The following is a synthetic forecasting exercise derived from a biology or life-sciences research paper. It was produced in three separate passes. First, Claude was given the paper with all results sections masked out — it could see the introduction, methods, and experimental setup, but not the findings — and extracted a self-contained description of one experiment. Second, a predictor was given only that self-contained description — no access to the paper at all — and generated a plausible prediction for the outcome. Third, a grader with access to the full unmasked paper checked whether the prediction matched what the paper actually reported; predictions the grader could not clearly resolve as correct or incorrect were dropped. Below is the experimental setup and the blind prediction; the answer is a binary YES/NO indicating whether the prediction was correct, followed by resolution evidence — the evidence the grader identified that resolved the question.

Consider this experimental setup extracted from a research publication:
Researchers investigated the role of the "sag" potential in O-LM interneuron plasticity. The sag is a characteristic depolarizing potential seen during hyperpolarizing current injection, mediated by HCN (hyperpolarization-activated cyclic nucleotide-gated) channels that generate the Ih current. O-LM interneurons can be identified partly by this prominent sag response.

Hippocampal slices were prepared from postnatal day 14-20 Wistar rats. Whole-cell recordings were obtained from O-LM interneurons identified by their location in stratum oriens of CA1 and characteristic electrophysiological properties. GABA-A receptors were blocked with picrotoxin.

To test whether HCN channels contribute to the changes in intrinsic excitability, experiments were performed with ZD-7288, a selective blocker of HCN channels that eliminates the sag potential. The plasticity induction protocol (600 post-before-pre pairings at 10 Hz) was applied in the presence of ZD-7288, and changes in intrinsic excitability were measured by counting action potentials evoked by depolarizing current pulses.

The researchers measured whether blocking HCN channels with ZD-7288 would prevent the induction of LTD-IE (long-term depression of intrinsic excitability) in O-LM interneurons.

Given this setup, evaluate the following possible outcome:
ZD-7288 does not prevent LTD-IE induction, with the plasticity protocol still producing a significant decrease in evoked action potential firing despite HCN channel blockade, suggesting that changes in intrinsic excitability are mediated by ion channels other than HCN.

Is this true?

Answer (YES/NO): YES